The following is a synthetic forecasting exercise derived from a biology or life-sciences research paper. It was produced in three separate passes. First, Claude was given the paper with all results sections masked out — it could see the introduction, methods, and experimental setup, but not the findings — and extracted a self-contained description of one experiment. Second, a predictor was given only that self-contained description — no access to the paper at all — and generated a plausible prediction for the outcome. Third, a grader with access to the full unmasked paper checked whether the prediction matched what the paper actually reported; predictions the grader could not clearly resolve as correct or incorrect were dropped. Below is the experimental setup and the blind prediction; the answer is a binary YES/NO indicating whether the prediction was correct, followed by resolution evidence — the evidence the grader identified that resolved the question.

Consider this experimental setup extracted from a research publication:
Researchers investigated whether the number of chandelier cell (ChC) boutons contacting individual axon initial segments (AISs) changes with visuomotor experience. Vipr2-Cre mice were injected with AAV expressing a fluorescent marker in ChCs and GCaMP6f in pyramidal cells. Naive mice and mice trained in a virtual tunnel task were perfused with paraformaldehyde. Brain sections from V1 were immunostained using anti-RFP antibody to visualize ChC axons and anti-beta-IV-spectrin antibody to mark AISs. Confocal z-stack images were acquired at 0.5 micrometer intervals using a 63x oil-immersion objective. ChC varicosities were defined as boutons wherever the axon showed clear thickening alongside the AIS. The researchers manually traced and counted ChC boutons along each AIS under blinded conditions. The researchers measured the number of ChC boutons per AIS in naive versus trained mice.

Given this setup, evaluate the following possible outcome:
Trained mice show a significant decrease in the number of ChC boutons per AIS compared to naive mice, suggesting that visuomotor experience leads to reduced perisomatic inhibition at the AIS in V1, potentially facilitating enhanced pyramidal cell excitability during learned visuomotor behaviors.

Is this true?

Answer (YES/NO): NO